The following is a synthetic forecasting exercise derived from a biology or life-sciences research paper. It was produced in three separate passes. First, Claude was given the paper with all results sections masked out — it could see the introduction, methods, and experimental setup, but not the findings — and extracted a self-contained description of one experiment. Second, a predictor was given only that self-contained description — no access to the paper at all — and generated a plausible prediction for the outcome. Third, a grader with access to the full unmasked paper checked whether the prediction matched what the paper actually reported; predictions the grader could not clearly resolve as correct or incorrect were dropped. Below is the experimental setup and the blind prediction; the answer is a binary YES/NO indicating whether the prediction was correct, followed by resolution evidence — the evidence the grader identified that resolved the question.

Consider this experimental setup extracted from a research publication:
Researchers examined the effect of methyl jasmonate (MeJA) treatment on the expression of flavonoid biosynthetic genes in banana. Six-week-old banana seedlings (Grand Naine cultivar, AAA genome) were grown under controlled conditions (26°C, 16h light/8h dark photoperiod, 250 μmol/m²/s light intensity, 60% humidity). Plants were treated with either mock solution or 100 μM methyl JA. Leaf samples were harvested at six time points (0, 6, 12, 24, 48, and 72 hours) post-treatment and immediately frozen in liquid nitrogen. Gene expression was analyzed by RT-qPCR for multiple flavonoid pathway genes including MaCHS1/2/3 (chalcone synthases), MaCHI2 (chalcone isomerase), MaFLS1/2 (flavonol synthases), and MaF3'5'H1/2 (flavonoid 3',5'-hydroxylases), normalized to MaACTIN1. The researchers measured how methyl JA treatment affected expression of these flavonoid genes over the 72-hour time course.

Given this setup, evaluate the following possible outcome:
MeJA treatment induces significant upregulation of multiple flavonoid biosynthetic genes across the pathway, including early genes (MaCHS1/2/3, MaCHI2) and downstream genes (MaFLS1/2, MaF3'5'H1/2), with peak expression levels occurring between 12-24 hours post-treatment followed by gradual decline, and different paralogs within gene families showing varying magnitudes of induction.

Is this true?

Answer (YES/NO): NO